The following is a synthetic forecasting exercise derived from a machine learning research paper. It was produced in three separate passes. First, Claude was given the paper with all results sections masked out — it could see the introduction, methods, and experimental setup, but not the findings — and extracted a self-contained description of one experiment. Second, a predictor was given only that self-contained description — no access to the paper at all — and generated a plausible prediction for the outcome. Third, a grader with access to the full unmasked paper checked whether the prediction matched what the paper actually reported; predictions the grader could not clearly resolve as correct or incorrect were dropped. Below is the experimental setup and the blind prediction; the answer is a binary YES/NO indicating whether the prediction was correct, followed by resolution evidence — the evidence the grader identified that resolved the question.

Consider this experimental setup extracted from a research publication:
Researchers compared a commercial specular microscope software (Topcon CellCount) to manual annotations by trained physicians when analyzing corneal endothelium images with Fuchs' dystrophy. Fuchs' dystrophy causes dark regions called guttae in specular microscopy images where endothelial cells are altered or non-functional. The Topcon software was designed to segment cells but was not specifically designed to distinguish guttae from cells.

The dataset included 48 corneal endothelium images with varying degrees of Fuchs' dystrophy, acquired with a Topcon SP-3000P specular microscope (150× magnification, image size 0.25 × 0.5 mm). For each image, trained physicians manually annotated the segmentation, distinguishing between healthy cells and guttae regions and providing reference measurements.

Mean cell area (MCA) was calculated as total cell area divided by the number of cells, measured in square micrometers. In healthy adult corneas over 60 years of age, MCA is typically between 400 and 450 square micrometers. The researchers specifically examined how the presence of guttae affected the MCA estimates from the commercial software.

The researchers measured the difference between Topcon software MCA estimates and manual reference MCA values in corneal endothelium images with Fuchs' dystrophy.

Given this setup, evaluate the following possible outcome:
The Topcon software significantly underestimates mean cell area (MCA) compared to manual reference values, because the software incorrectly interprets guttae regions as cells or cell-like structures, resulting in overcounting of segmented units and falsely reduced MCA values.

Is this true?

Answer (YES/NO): NO